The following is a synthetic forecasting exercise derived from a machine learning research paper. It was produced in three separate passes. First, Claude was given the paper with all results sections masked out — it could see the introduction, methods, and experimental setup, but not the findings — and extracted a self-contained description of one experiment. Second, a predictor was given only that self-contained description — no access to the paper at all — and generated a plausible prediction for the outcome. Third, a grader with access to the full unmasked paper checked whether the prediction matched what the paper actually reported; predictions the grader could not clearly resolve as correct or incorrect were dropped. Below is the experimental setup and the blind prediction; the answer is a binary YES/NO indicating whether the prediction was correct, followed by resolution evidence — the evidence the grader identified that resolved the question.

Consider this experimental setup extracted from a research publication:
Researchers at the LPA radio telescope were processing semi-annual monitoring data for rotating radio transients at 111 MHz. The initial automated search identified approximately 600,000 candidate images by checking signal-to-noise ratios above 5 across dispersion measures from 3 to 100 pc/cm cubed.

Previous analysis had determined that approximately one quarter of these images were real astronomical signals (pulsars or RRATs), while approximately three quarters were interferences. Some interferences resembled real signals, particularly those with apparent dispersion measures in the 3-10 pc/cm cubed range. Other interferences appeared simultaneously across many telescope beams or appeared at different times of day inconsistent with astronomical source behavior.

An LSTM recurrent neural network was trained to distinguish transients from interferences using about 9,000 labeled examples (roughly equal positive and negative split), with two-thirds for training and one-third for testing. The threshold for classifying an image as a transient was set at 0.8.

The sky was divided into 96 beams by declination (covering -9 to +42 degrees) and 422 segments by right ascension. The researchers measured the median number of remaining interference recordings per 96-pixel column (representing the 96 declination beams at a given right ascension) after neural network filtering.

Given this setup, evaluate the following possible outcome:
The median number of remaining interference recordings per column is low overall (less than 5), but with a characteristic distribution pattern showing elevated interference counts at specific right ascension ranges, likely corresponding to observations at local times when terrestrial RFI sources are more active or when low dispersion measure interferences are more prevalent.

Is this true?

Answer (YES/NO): NO